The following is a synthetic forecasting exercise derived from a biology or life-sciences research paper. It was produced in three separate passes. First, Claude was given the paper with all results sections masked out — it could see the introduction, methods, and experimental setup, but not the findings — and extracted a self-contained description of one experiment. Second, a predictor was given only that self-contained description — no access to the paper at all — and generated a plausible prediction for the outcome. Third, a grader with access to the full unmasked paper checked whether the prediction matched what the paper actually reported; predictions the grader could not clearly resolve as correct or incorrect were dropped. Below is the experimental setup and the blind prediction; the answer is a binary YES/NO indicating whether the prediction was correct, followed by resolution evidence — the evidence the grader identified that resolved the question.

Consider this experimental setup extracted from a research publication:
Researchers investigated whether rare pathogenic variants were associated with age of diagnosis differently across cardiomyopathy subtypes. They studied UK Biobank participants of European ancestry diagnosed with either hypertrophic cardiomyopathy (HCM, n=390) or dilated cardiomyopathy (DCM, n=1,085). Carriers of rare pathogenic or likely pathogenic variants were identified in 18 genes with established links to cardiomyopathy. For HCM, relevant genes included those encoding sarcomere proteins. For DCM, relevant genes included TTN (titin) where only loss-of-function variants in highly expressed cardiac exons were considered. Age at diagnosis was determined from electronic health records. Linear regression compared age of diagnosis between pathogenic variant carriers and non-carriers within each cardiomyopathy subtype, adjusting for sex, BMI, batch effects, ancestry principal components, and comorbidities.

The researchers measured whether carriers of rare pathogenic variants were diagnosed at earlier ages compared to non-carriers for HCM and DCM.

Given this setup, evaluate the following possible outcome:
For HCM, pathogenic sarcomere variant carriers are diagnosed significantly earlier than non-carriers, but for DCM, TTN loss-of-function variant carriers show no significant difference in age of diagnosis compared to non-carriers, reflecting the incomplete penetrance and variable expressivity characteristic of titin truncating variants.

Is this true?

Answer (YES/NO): NO